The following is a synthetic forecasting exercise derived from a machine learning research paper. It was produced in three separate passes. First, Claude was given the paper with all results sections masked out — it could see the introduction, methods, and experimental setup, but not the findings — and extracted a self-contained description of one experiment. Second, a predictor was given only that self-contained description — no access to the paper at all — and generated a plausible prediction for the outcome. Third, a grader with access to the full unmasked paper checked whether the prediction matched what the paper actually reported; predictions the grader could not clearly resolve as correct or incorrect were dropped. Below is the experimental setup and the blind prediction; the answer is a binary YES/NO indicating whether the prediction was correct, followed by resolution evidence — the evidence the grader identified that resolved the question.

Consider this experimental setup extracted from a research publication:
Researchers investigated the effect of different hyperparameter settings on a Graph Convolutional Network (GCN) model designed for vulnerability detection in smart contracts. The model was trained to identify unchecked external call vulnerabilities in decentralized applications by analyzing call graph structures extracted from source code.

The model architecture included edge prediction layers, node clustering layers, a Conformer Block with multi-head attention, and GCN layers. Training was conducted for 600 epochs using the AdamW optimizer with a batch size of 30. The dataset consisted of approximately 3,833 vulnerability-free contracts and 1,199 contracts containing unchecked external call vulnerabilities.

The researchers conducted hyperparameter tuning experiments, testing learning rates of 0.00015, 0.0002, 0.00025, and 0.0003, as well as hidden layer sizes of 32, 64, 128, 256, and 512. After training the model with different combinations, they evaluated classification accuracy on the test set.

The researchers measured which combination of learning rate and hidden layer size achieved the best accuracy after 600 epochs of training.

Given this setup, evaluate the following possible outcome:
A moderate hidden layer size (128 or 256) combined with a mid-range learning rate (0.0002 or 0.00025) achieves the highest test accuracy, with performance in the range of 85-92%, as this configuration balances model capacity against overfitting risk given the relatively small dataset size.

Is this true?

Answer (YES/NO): YES